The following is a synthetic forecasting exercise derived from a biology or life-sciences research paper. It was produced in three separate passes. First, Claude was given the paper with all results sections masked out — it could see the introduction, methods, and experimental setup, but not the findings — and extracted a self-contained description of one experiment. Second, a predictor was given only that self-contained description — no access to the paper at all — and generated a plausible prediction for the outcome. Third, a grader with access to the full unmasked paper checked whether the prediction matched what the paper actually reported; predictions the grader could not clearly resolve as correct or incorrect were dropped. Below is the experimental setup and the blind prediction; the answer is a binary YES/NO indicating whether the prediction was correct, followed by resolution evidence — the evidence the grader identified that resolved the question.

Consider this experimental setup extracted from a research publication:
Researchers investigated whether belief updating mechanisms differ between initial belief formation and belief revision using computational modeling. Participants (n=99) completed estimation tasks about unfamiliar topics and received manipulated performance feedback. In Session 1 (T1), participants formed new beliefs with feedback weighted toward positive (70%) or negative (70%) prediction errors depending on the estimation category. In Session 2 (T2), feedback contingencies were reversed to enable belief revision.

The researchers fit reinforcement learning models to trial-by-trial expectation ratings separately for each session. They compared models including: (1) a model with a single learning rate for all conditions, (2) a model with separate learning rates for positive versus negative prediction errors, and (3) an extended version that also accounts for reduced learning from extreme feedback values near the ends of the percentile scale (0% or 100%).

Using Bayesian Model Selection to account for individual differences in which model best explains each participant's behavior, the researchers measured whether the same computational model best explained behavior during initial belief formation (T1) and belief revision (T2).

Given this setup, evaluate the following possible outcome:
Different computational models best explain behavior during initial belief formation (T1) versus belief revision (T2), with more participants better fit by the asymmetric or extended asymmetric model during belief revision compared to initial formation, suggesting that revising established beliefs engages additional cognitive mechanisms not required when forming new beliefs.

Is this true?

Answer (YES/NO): NO